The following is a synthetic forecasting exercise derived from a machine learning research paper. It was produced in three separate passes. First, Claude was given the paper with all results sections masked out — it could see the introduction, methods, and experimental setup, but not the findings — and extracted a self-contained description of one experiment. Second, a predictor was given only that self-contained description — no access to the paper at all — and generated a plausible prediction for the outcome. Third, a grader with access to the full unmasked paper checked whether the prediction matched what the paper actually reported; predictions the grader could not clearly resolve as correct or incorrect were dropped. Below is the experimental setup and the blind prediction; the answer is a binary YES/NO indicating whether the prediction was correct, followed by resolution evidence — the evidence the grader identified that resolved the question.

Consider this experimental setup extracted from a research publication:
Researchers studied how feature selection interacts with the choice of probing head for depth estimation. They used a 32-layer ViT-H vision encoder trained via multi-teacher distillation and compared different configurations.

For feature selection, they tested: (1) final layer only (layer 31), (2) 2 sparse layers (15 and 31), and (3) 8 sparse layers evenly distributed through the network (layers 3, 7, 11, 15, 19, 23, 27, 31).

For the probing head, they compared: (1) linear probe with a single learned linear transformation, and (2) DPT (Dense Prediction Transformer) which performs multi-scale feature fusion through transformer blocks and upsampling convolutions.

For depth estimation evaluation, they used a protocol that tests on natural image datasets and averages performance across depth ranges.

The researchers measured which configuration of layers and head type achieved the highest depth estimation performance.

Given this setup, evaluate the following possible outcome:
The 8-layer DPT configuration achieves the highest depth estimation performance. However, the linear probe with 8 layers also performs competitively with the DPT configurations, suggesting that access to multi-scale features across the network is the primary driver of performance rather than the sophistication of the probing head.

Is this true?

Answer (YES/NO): NO